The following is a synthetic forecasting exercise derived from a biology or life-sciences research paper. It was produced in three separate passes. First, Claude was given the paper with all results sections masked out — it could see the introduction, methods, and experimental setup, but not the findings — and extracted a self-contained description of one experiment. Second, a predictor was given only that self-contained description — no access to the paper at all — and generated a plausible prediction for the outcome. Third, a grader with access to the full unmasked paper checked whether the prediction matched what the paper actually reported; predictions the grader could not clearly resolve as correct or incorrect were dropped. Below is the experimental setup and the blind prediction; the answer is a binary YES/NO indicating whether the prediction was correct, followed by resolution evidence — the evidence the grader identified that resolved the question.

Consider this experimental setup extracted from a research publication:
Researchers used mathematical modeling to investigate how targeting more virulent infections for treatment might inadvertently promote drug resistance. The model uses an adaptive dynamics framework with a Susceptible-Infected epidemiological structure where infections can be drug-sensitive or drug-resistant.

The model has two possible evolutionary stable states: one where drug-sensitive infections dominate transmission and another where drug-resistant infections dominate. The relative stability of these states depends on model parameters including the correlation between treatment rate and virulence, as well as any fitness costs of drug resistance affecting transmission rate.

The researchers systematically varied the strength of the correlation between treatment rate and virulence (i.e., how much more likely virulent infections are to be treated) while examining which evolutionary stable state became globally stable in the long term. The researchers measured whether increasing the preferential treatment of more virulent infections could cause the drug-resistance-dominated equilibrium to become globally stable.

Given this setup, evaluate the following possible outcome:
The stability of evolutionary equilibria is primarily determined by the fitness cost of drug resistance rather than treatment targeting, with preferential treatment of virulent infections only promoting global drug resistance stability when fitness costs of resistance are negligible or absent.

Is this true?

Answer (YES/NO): NO